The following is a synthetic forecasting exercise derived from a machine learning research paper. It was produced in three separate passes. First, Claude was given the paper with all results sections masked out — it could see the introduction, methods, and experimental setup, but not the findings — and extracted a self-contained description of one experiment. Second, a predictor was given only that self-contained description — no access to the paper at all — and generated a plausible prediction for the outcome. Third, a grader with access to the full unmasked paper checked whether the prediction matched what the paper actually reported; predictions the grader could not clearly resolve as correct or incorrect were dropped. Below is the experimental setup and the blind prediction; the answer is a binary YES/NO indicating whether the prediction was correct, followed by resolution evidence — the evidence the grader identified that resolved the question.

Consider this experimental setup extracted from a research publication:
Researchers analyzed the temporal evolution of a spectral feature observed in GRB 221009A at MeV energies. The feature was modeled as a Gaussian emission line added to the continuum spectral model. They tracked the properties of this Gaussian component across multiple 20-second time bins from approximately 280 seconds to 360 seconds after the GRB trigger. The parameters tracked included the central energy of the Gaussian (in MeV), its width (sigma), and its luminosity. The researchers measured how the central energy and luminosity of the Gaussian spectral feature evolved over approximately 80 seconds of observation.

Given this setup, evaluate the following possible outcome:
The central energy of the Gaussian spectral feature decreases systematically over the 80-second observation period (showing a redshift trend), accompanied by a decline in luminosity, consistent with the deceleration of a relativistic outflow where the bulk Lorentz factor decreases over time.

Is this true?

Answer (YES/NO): YES